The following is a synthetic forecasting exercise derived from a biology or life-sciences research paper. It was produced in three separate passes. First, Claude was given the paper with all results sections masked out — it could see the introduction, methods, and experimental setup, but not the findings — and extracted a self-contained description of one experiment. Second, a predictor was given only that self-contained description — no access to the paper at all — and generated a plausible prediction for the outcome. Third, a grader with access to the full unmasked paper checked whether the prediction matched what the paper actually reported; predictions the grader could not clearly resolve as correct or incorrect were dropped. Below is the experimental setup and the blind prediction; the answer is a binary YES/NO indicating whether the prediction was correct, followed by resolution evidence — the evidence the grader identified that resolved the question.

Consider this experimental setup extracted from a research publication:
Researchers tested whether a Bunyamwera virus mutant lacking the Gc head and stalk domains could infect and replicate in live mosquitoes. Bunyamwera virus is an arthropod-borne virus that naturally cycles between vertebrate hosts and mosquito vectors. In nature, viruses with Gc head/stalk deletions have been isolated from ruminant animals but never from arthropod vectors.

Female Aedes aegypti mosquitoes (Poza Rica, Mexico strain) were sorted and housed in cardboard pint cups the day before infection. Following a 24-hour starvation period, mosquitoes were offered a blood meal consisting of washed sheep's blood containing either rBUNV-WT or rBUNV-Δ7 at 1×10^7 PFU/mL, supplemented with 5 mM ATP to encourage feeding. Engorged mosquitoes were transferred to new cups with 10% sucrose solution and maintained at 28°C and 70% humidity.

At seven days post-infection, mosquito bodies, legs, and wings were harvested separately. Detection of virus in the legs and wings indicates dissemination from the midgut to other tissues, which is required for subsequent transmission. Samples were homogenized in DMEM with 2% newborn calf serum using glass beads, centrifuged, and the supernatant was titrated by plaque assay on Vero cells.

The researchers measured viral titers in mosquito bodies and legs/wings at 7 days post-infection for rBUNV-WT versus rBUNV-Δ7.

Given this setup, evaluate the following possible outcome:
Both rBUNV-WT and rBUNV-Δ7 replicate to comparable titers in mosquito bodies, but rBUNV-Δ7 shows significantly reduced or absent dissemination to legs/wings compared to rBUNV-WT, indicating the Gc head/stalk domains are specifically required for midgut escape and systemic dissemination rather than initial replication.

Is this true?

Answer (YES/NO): NO